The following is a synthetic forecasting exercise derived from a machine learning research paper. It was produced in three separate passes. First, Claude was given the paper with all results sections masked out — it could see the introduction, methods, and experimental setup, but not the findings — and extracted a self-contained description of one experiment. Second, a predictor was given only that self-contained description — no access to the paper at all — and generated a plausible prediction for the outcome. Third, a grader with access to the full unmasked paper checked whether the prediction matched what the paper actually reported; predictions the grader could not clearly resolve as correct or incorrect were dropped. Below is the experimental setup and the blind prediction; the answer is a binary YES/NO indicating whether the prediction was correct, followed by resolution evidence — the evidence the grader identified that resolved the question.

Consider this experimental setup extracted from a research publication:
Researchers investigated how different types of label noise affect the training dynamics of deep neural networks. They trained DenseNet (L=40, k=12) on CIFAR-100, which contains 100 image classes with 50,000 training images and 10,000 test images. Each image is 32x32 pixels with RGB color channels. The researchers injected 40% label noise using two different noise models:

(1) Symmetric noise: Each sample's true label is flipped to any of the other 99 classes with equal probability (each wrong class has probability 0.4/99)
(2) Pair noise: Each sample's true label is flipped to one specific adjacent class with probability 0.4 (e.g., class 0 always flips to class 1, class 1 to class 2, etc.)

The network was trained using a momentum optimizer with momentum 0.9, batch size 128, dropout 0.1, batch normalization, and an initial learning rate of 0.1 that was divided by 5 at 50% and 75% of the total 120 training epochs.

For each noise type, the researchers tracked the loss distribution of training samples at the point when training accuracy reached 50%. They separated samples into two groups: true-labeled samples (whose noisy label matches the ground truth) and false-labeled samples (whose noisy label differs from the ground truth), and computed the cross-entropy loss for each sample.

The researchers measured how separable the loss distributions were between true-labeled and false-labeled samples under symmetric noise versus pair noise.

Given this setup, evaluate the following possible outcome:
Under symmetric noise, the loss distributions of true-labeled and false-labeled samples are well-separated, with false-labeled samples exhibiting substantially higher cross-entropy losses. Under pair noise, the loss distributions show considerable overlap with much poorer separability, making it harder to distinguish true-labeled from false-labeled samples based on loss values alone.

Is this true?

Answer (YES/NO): YES